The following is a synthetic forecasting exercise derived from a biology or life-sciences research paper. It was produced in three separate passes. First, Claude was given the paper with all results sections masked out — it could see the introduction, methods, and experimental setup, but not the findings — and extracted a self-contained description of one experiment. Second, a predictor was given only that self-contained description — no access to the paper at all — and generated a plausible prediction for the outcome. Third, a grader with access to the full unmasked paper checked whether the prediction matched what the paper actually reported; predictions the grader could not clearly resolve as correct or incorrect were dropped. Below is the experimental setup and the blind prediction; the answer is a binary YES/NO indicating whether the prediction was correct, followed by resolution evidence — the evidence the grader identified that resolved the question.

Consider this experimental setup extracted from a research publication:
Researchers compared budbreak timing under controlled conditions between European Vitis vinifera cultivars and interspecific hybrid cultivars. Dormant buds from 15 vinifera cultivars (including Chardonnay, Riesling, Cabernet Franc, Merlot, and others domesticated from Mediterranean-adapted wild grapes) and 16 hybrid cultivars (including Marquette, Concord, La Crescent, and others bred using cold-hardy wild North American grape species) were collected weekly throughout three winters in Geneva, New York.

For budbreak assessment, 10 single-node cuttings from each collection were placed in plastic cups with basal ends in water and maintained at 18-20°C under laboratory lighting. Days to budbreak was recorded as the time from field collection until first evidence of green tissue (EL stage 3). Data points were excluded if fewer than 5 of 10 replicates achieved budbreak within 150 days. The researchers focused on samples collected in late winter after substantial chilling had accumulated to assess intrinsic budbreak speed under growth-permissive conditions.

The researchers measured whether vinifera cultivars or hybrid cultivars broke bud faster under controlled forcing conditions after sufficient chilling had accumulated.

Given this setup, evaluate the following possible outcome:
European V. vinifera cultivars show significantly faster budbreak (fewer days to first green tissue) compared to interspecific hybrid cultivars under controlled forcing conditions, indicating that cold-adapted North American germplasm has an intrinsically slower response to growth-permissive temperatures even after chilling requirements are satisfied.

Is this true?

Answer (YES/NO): NO